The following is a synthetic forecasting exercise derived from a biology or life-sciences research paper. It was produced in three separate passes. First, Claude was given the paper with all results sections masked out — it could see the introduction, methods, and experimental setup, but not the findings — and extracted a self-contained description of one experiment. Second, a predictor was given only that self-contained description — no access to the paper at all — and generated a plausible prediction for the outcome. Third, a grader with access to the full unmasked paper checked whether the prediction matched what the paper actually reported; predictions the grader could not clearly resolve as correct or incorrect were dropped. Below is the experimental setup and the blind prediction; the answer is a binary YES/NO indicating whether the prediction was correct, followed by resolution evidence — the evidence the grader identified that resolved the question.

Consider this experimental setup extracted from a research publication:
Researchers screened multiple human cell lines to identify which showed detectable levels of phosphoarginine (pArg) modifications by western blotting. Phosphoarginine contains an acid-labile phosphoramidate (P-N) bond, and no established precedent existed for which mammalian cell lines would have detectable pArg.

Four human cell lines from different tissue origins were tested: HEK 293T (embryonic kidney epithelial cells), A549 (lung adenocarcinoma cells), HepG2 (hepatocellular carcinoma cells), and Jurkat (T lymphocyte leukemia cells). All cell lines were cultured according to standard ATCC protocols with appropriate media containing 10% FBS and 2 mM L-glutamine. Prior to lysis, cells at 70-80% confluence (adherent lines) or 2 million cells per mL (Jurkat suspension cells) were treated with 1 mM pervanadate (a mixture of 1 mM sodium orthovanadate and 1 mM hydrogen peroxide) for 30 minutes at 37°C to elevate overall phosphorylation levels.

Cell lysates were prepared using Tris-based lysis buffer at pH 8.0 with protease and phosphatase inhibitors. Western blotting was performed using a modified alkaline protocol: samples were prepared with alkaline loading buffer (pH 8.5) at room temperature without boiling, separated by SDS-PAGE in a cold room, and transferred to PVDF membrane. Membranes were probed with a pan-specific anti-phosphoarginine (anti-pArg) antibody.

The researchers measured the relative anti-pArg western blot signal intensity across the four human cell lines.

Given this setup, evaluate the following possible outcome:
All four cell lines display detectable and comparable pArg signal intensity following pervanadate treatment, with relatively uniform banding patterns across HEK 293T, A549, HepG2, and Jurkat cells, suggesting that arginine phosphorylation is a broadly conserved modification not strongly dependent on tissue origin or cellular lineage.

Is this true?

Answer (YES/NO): NO